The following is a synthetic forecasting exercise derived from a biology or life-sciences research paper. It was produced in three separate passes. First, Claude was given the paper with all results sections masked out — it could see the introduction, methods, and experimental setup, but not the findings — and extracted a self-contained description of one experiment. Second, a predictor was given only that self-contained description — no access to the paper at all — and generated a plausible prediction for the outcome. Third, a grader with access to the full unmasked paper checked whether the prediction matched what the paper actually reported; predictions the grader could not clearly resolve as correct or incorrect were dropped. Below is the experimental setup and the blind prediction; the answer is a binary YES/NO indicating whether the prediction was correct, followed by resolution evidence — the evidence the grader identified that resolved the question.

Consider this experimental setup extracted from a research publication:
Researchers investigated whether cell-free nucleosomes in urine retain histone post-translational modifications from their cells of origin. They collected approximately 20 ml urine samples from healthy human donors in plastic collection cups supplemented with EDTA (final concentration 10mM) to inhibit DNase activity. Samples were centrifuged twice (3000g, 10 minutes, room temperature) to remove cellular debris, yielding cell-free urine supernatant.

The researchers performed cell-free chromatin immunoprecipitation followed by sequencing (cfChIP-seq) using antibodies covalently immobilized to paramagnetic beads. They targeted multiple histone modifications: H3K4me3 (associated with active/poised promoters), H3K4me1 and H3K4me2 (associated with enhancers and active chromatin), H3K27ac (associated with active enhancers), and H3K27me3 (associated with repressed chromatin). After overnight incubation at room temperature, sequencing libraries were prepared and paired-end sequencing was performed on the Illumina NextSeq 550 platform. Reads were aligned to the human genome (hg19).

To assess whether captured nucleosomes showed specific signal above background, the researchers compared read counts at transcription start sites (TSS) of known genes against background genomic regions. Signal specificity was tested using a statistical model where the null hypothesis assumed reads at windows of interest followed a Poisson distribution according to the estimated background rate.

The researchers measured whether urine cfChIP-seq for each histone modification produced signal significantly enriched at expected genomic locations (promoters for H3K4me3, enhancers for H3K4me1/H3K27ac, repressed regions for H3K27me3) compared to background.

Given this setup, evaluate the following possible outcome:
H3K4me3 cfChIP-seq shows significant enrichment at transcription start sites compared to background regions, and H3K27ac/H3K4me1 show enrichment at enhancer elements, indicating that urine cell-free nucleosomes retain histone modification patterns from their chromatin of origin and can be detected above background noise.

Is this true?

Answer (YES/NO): YES